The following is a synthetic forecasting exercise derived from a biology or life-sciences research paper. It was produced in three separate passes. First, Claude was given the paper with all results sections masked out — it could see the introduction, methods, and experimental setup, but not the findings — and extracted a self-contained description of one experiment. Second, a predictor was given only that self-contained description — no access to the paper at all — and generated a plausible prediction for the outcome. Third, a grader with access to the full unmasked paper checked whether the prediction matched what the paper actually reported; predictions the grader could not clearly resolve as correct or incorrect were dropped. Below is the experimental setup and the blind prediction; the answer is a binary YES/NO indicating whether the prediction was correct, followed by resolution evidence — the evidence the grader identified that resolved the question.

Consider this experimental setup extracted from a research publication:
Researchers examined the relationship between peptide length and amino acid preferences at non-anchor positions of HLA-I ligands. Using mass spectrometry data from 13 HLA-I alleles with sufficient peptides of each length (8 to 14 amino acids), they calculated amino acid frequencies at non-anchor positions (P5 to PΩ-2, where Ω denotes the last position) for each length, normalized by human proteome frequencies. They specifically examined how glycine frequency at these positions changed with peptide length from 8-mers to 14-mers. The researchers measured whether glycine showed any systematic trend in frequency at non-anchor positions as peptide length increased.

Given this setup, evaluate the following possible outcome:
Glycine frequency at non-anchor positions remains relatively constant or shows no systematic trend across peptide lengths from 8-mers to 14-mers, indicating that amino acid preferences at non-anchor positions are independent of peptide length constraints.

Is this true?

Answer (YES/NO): NO